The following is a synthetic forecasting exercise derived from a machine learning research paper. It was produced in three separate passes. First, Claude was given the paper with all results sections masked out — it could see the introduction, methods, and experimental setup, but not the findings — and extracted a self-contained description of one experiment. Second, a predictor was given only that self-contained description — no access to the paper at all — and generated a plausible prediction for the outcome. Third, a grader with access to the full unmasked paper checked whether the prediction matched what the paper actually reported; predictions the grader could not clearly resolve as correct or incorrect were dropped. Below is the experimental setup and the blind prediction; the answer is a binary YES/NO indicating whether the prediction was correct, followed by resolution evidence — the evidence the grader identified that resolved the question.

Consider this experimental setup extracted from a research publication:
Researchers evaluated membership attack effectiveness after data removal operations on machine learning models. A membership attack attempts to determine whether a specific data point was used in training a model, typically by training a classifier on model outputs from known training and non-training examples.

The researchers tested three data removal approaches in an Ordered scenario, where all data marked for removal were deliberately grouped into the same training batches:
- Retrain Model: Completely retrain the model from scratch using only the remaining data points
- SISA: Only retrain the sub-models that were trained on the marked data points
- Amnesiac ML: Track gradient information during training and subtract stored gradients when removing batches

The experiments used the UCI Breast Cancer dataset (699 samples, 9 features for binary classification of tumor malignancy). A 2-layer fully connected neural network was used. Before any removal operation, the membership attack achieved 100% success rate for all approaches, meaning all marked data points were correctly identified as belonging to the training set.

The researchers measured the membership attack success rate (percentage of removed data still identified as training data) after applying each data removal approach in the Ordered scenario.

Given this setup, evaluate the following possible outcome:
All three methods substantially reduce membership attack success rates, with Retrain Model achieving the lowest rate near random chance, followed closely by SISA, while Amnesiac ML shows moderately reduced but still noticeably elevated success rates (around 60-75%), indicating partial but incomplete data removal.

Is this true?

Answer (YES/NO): NO